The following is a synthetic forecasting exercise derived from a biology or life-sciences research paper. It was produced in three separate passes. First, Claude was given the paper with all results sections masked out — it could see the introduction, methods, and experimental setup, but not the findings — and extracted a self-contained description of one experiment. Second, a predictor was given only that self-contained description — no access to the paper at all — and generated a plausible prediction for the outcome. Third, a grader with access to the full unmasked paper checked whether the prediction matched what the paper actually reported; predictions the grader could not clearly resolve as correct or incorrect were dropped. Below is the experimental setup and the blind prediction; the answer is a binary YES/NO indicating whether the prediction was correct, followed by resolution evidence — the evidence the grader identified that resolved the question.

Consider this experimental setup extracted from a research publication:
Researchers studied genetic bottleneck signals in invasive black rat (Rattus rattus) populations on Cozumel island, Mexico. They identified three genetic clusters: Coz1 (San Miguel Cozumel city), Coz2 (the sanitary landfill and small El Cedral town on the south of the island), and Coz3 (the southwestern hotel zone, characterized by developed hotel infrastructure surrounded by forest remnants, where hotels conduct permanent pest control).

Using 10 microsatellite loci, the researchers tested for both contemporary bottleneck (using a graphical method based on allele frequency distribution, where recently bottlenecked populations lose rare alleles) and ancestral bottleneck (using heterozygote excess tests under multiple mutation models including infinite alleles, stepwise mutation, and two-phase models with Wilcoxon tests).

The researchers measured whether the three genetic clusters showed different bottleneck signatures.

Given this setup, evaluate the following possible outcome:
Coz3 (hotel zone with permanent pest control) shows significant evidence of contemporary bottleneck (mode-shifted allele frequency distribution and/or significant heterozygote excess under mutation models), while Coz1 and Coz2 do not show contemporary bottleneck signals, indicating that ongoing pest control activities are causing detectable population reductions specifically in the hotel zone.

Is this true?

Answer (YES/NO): YES